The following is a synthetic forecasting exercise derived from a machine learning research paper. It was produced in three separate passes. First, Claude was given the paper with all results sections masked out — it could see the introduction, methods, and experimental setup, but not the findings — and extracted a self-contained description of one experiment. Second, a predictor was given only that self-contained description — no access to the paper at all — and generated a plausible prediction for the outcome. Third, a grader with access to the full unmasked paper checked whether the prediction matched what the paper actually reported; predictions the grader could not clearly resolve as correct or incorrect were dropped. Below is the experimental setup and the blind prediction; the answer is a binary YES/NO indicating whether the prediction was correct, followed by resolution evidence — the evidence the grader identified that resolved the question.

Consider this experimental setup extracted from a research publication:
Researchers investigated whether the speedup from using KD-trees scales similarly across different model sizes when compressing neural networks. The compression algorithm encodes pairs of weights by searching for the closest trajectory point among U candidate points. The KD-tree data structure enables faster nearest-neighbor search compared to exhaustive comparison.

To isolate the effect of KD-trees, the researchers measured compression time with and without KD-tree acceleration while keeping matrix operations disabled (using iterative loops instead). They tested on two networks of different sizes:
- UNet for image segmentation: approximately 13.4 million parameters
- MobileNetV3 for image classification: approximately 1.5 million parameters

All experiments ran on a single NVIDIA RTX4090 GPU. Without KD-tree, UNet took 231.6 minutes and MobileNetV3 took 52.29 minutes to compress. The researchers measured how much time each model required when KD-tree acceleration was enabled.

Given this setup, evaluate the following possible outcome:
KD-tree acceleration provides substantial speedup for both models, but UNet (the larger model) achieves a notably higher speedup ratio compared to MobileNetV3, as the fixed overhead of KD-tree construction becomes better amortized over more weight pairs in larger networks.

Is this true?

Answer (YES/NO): NO